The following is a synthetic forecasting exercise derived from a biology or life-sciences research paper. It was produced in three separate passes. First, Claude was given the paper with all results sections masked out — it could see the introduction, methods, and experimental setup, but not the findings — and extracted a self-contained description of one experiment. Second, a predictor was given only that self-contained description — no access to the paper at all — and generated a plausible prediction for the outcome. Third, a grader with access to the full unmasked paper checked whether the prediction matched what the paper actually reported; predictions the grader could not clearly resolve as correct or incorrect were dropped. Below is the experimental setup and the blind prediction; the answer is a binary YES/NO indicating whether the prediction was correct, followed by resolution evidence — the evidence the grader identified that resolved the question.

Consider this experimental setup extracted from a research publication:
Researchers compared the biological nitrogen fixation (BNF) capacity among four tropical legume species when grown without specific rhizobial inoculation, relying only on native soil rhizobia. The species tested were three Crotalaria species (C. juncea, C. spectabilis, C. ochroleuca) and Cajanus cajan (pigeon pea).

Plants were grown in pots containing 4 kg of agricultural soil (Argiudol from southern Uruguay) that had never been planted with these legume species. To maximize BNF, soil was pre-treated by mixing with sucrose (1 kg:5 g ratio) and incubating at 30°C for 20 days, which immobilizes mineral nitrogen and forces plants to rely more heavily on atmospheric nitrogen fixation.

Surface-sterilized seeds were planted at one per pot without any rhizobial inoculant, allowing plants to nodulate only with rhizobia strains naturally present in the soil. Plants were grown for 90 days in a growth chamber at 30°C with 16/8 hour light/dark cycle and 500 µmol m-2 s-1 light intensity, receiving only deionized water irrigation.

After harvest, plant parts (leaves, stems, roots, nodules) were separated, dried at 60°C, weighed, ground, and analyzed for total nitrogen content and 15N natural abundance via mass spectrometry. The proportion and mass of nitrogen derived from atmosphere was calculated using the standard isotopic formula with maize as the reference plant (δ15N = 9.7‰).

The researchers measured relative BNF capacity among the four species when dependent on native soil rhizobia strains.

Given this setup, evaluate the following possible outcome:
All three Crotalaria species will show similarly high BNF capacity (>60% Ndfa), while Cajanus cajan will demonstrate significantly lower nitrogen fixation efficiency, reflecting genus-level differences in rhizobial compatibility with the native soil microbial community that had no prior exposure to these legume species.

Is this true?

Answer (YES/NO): NO